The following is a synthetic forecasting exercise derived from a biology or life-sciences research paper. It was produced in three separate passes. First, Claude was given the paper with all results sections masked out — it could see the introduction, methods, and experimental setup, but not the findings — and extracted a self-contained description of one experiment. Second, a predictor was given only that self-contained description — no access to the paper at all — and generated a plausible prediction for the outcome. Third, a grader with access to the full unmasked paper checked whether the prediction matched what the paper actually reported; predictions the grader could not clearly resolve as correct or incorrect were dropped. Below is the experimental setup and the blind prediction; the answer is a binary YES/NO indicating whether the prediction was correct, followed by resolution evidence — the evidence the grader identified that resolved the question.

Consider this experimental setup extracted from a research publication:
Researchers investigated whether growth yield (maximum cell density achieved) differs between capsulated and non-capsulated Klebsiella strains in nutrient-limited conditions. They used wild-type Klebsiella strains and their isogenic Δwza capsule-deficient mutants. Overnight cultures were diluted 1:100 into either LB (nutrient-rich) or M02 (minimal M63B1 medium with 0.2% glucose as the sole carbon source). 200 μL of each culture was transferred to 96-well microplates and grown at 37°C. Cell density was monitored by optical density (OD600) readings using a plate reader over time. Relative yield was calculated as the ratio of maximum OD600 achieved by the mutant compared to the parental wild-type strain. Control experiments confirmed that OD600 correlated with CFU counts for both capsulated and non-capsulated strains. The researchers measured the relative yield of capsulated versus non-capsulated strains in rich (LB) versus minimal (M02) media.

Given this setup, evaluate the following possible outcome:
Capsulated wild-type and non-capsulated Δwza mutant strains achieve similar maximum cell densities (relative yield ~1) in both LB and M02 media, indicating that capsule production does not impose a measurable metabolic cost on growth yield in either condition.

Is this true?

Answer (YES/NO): NO